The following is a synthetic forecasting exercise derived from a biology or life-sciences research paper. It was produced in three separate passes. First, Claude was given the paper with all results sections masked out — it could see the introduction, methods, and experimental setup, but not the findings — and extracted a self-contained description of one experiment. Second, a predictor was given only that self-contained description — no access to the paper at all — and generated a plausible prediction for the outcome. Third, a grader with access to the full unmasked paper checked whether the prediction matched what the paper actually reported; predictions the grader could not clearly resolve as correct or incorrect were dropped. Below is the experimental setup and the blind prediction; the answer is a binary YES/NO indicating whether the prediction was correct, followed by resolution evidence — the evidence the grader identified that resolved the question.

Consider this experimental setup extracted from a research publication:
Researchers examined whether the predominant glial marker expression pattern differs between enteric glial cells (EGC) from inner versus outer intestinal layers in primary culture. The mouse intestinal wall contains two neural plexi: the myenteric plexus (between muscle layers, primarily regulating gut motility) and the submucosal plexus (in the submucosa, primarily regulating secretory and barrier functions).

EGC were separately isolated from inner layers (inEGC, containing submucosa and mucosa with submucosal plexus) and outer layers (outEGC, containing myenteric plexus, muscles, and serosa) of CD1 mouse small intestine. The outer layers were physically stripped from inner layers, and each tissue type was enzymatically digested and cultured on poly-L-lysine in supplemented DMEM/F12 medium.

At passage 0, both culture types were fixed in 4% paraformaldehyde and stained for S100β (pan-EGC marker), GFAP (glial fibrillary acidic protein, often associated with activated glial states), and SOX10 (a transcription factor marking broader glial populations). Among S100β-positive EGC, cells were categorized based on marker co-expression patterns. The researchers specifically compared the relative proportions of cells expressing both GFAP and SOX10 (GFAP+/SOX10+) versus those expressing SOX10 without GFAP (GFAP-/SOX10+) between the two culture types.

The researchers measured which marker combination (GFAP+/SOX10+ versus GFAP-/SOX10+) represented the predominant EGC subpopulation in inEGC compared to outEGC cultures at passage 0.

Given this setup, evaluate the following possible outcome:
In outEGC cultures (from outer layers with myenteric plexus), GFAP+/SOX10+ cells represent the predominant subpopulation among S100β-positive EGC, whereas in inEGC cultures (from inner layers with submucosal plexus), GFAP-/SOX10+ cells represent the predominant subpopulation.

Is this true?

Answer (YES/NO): NO